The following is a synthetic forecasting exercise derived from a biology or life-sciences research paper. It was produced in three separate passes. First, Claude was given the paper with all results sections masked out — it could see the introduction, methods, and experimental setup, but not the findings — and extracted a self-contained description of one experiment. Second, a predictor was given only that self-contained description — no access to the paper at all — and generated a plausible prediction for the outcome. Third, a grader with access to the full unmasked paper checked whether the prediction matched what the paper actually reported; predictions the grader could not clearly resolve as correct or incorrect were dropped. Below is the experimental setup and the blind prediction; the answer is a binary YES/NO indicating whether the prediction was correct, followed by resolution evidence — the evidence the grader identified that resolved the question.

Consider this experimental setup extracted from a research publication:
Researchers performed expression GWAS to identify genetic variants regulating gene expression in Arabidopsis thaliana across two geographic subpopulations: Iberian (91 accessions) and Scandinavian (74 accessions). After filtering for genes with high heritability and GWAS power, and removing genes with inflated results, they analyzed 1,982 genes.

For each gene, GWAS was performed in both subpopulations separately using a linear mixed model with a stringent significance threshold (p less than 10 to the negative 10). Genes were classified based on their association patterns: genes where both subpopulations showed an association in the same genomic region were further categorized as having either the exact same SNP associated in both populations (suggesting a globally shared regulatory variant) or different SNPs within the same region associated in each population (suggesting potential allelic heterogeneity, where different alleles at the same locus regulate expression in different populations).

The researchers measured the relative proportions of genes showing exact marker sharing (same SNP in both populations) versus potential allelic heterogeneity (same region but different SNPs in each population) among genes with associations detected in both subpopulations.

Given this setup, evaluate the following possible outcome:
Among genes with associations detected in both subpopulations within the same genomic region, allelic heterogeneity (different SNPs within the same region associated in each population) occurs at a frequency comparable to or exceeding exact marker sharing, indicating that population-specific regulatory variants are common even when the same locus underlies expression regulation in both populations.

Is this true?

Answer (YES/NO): NO